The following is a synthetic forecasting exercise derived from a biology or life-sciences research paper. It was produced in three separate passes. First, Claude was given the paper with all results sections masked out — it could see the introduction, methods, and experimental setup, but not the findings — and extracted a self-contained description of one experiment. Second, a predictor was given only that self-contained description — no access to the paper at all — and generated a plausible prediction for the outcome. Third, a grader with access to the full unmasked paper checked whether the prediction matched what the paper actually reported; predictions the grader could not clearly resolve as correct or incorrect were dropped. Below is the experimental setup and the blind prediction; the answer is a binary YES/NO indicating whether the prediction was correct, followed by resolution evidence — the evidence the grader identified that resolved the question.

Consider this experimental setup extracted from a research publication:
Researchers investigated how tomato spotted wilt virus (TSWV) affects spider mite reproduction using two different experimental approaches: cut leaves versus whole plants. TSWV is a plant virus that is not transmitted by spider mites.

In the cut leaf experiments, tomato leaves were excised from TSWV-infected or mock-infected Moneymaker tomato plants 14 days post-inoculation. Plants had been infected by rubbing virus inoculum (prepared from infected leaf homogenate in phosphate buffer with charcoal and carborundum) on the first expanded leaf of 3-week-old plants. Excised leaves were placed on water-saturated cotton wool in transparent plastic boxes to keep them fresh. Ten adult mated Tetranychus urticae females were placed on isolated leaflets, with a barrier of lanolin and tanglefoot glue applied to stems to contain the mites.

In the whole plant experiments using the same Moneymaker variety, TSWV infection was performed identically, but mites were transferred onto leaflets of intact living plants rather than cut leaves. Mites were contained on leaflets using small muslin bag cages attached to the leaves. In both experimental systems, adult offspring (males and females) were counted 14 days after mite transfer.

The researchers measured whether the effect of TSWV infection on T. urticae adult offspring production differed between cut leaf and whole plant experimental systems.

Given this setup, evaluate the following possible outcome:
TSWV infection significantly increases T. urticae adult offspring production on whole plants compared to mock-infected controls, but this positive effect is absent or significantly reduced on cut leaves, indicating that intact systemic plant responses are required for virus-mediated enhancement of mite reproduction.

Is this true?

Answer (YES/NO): YES